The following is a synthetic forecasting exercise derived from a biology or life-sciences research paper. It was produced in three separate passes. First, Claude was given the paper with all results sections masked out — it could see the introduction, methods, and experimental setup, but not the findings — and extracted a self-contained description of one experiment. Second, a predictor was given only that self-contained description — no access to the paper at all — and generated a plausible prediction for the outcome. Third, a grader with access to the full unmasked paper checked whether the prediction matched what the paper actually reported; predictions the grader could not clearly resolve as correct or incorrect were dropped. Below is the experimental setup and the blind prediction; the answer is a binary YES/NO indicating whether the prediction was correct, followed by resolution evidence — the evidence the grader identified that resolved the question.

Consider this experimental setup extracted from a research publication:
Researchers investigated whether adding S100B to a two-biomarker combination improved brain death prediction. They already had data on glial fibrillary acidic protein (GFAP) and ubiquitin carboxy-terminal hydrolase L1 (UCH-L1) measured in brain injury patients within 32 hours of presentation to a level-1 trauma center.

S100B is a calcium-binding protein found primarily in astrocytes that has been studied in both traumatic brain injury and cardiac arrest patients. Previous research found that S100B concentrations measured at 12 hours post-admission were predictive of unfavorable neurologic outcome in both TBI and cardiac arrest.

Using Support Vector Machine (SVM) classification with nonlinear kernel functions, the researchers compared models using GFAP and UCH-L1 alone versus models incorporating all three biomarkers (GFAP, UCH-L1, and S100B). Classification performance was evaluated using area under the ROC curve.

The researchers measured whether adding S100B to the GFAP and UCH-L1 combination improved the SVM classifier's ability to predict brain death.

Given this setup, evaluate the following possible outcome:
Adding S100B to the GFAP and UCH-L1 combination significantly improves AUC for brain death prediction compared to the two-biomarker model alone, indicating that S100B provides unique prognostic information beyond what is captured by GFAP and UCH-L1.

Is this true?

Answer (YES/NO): NO